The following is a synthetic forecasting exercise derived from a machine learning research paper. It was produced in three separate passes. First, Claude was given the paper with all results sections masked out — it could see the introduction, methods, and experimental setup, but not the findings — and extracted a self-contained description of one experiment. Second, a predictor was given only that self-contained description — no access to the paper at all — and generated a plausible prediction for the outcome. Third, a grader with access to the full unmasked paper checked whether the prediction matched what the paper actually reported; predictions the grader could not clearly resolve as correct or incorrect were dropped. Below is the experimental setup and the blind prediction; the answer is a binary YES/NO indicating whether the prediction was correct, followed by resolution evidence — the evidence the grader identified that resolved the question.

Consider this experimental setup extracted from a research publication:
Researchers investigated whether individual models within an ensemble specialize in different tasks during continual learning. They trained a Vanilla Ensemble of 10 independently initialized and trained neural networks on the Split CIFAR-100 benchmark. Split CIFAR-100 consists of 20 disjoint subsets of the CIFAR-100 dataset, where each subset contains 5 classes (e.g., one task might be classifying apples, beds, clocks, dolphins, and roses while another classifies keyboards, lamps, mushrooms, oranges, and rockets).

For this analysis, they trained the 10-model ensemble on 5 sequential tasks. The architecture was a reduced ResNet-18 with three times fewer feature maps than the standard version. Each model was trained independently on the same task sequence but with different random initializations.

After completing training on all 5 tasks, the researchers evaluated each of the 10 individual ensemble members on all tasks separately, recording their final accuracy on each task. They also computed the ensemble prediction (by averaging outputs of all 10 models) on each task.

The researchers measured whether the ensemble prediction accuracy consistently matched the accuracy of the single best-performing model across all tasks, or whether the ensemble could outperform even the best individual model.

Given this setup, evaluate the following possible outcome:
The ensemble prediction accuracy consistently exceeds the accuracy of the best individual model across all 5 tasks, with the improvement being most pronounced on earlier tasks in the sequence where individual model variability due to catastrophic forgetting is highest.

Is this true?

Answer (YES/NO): NO